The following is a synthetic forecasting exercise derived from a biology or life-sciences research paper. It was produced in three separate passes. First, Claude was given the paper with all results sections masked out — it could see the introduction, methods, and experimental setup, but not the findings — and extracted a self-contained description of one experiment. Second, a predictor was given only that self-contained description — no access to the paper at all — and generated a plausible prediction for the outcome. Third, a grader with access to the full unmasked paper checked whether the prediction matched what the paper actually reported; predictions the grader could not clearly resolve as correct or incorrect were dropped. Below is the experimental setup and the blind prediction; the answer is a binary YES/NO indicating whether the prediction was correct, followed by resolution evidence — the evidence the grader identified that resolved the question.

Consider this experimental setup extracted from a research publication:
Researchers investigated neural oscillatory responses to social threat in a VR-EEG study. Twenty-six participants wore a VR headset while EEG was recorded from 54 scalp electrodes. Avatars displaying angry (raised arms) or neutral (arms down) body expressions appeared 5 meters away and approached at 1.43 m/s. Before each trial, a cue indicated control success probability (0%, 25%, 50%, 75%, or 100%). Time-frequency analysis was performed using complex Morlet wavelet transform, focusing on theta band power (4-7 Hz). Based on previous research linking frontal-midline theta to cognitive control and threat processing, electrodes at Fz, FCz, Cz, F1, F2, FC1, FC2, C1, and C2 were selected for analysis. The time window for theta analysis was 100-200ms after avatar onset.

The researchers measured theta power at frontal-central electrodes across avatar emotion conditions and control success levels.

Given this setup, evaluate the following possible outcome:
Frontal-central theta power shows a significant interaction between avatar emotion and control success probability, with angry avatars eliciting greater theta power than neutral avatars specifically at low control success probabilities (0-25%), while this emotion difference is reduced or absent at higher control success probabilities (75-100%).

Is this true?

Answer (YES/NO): NO